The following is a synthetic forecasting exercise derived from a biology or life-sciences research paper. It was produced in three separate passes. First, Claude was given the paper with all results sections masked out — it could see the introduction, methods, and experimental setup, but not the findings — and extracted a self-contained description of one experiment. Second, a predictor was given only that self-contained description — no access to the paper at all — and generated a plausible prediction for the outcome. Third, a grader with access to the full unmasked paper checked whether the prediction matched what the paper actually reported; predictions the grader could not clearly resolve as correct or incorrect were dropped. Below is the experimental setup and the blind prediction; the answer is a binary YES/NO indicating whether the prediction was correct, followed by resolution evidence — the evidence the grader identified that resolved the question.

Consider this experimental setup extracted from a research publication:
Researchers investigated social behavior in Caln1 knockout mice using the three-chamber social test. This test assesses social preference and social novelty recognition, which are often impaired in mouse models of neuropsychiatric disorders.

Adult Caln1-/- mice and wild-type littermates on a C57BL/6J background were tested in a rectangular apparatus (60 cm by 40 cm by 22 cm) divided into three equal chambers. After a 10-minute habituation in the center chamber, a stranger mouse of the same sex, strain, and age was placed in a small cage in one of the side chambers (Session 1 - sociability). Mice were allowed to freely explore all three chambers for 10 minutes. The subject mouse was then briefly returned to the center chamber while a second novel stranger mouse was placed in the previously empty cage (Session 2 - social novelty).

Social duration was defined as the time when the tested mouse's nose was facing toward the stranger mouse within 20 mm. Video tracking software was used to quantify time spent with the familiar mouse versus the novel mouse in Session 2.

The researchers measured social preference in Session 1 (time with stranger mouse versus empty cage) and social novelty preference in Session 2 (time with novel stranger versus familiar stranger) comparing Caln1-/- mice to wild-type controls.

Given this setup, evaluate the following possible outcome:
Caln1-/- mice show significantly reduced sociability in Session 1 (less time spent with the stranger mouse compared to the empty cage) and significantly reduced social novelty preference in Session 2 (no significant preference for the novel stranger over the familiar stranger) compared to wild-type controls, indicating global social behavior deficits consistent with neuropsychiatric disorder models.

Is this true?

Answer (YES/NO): YES